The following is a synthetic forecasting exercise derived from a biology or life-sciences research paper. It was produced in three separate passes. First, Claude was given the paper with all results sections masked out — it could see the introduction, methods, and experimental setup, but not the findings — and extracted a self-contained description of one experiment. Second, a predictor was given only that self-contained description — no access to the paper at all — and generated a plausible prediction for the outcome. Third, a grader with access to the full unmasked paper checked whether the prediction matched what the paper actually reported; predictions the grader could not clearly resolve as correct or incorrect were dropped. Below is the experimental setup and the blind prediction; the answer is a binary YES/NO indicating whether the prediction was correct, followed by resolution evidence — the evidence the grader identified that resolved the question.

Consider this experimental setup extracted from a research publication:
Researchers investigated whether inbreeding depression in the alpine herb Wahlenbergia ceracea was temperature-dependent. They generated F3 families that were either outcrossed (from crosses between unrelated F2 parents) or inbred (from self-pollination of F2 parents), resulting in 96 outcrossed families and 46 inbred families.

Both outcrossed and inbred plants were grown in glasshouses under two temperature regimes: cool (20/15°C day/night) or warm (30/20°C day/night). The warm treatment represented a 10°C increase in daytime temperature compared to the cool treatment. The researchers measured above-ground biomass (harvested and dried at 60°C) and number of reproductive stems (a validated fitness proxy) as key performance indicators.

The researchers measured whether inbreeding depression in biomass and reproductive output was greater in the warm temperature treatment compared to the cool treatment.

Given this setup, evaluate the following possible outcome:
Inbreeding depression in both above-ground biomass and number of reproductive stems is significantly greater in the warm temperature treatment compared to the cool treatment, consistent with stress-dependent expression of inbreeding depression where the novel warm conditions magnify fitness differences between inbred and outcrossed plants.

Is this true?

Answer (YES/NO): NO